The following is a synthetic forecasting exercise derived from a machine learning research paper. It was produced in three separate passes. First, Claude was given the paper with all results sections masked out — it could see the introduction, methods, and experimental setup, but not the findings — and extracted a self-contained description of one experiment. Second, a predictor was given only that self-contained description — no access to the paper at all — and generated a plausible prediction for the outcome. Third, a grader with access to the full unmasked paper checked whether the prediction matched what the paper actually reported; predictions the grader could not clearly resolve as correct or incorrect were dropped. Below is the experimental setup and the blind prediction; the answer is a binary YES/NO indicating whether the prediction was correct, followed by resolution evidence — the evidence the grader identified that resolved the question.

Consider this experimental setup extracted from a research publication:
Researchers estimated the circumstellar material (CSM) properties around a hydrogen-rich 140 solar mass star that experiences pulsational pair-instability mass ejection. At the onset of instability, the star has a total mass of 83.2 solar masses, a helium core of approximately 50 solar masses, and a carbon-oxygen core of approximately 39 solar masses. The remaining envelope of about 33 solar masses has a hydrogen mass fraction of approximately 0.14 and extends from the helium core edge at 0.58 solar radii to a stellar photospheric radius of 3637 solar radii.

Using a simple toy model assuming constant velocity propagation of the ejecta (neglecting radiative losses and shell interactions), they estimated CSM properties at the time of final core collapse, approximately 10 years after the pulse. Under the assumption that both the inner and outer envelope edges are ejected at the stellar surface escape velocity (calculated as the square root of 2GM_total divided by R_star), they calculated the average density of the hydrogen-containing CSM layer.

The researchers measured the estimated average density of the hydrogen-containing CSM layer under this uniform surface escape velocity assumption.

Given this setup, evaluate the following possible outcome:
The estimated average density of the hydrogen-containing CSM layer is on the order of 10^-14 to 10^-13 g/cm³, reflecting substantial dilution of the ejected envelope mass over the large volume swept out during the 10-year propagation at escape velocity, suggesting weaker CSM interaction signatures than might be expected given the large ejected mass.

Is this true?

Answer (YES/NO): NO